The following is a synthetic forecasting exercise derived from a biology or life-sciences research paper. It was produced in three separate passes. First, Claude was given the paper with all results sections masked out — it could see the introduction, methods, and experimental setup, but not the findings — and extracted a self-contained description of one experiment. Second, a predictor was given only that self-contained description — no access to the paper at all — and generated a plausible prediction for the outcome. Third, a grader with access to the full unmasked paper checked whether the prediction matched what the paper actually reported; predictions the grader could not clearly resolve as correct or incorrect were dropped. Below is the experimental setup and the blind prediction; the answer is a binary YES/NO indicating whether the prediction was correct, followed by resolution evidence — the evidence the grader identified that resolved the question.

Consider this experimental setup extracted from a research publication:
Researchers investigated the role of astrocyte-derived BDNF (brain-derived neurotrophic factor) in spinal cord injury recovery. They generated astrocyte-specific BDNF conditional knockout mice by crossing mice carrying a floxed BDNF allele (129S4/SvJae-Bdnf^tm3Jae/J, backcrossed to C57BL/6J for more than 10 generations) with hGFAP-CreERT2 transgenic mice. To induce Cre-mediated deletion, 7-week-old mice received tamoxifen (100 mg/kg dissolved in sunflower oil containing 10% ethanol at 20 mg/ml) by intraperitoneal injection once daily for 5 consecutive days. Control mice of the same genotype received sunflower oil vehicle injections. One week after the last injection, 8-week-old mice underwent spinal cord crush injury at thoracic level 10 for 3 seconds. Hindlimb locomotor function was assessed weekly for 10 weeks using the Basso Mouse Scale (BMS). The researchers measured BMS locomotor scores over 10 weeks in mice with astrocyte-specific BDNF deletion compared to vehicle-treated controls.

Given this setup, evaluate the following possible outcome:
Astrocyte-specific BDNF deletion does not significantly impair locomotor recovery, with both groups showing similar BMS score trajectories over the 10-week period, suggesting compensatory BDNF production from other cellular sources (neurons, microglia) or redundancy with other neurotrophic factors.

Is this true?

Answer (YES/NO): NO